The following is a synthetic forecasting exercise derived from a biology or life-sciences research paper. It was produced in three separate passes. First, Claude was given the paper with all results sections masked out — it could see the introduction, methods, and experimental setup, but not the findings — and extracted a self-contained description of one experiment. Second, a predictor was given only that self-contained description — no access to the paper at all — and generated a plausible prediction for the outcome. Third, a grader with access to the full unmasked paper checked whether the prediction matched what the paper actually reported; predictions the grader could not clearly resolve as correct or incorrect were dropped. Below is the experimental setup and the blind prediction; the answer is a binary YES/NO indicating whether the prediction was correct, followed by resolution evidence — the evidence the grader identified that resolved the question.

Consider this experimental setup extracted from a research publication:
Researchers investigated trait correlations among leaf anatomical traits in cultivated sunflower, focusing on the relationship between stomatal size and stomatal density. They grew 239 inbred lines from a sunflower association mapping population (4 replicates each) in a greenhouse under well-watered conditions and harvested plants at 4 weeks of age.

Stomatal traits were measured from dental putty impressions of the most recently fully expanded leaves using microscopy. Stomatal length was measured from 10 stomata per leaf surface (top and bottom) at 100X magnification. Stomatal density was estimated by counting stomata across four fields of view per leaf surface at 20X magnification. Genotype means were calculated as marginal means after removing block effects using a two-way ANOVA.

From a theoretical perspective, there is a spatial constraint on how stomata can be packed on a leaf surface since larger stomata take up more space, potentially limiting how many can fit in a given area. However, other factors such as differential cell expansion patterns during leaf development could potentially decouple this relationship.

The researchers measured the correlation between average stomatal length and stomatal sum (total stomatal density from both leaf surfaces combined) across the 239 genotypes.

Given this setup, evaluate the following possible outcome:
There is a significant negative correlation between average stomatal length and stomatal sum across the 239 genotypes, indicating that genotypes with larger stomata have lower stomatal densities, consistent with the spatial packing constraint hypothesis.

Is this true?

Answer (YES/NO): YES